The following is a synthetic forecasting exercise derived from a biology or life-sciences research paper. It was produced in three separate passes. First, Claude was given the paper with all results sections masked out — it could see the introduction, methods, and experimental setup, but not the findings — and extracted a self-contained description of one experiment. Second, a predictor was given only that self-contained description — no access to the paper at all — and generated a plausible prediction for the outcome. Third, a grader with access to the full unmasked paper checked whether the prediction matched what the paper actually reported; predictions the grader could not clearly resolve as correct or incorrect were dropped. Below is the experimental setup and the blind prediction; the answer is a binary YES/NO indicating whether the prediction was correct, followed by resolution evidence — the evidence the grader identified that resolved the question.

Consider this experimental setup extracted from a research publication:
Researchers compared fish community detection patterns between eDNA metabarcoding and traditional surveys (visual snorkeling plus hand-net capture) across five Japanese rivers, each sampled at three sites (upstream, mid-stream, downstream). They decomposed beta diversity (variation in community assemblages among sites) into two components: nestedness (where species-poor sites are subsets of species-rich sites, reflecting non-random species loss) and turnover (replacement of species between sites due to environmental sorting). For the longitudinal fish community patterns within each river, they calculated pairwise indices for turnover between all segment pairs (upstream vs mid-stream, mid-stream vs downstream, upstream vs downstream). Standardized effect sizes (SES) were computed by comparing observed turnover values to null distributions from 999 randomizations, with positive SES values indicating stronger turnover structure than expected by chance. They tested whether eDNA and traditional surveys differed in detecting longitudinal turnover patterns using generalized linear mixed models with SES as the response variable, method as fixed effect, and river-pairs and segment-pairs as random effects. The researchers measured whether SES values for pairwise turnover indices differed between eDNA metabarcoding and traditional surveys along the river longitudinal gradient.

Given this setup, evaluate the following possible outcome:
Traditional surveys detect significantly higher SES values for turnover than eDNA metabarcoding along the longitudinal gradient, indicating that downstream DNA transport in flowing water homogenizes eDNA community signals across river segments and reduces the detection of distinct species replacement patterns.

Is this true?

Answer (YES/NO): NO